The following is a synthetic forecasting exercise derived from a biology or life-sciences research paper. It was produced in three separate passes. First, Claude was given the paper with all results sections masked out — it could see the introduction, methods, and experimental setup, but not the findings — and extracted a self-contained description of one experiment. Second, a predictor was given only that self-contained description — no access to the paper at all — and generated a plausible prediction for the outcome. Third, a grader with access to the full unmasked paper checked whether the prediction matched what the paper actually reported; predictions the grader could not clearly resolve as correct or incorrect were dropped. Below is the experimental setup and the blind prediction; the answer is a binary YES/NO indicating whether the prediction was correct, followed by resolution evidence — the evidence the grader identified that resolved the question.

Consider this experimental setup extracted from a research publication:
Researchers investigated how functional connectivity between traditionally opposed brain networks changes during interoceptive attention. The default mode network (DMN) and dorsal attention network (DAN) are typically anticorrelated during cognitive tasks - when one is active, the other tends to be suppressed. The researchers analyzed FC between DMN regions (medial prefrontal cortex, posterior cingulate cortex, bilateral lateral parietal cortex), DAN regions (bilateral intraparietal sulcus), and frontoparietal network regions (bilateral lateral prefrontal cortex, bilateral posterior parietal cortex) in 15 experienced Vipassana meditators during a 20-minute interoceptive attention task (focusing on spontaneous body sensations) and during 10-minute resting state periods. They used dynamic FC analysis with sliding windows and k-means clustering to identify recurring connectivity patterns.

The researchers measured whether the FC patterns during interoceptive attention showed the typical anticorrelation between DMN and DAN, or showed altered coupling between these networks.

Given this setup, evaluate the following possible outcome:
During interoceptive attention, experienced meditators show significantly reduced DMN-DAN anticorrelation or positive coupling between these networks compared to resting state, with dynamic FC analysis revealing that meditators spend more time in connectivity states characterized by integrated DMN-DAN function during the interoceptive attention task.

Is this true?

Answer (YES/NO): NO